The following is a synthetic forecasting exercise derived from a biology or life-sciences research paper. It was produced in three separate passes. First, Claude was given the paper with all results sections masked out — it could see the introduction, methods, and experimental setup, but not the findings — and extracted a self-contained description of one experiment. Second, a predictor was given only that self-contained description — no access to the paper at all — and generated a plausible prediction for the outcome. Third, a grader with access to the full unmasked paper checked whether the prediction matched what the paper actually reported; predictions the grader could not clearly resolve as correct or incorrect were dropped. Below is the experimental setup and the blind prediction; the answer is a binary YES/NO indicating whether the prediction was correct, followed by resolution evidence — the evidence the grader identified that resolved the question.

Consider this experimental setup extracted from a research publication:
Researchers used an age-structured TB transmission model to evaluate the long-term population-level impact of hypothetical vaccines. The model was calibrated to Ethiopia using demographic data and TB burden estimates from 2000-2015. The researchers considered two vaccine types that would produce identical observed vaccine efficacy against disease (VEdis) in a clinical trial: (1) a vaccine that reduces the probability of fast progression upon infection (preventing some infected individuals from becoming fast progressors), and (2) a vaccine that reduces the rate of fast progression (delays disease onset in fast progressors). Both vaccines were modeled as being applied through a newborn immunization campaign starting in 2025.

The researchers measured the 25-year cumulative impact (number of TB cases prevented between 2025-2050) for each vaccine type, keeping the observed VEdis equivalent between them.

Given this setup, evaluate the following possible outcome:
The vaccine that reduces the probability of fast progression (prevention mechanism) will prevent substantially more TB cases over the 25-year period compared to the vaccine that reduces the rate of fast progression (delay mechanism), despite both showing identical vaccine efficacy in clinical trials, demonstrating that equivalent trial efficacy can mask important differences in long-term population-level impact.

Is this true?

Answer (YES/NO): YES